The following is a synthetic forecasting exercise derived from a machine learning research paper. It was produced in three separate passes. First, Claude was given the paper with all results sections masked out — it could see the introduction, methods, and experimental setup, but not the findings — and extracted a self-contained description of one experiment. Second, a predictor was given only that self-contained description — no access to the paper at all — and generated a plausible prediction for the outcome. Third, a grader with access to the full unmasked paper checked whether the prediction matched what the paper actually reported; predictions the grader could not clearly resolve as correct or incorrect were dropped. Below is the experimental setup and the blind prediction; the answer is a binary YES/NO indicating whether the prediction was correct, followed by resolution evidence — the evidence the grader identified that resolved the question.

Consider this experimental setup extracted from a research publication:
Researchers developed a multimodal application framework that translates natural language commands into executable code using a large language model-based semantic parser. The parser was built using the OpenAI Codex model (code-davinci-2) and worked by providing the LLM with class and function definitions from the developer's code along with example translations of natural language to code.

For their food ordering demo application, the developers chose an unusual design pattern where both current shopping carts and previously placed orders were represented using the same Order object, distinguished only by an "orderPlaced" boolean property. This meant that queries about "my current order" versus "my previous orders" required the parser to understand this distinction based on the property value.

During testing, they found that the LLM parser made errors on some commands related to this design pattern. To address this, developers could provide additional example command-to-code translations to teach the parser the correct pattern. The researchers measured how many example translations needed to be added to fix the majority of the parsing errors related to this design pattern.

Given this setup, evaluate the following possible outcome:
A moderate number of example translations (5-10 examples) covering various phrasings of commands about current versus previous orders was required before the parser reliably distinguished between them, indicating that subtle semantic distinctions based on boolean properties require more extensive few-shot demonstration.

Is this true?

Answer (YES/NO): NO